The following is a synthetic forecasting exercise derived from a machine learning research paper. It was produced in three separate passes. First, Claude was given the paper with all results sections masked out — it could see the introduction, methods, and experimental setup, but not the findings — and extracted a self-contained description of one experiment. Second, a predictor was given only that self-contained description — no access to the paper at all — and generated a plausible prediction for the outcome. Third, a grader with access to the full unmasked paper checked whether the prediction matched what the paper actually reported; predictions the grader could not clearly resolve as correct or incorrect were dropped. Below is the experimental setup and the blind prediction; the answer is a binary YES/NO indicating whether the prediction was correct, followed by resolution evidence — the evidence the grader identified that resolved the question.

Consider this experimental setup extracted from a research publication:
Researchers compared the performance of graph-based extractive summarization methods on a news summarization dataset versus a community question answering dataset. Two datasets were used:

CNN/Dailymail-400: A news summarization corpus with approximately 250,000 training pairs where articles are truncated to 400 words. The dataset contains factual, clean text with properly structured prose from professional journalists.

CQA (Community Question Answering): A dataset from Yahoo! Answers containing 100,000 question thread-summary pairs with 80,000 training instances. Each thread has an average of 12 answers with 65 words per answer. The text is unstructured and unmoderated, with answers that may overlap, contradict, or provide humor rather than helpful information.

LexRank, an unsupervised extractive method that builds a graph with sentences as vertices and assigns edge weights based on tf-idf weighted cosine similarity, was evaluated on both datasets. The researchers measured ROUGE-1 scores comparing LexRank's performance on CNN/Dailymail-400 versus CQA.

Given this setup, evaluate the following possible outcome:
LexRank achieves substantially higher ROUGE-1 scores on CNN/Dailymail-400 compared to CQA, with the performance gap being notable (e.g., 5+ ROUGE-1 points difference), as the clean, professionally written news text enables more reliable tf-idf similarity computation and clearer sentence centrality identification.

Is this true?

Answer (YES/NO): YES